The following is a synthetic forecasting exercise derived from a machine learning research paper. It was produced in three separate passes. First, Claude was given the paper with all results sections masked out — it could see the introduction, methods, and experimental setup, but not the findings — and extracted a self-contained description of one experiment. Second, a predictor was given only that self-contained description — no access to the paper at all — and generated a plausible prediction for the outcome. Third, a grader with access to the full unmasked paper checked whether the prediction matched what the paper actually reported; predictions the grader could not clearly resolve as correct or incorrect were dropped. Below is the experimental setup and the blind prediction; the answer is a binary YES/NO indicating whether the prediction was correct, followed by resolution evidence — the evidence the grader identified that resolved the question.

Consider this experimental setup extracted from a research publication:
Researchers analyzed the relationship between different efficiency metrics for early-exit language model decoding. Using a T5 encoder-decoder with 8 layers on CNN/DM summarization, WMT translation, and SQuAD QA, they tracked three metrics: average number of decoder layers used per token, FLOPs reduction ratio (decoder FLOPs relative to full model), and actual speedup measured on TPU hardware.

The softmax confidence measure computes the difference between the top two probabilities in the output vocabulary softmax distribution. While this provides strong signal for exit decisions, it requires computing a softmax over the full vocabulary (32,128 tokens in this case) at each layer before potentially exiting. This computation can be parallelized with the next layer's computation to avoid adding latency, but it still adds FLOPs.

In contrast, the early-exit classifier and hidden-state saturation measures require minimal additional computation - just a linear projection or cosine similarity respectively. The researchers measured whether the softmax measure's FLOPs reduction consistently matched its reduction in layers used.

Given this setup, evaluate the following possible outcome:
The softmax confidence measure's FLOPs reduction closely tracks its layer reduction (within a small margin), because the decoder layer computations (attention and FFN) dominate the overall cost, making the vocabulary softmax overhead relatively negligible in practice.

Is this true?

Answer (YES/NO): NO